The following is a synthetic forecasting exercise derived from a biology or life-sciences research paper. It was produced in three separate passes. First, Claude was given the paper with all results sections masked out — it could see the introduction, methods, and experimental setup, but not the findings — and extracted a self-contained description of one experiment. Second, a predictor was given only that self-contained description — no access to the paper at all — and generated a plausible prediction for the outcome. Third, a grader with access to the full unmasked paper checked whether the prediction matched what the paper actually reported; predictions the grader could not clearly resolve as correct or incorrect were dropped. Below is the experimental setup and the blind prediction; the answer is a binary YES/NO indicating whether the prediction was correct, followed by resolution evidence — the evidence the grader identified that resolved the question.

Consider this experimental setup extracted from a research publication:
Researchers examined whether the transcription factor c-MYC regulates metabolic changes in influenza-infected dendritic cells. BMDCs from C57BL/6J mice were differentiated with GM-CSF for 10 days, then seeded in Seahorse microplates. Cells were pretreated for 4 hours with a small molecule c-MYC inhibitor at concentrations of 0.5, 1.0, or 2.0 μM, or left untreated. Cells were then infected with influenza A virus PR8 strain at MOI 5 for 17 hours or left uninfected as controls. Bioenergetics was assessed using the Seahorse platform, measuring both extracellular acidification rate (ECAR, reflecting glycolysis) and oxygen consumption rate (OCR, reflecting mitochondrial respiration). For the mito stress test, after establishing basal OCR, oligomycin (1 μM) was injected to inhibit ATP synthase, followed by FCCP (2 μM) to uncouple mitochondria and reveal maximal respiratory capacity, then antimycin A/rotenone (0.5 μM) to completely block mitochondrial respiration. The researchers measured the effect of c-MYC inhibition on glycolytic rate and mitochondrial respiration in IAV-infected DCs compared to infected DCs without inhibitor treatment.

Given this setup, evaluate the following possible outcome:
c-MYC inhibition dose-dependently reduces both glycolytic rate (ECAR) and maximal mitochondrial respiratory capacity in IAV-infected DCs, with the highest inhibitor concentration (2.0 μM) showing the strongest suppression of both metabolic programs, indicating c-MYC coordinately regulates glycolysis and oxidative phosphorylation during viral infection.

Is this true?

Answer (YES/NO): NO